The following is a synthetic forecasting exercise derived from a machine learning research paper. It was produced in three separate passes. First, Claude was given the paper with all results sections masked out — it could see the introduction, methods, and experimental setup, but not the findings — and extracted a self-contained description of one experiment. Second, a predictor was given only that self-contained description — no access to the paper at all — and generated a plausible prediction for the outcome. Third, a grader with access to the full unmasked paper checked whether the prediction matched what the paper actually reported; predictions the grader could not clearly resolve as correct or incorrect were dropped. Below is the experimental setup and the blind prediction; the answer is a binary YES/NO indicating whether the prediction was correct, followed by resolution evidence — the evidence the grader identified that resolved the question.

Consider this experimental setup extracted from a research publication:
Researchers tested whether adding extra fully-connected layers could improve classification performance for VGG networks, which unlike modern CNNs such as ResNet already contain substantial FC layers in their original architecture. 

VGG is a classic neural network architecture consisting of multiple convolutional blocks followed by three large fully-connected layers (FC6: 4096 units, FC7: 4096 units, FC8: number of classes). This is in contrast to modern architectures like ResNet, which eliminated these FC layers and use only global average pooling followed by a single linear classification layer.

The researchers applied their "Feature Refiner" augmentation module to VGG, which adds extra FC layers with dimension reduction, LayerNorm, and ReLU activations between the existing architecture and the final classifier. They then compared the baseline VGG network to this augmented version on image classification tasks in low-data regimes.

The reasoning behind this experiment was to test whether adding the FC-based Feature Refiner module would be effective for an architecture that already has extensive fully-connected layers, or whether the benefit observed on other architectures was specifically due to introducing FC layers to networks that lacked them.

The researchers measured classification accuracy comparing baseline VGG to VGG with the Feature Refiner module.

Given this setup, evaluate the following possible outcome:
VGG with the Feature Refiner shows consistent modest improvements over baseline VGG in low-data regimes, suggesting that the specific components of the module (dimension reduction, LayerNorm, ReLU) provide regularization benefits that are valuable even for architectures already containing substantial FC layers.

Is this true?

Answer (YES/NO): NO